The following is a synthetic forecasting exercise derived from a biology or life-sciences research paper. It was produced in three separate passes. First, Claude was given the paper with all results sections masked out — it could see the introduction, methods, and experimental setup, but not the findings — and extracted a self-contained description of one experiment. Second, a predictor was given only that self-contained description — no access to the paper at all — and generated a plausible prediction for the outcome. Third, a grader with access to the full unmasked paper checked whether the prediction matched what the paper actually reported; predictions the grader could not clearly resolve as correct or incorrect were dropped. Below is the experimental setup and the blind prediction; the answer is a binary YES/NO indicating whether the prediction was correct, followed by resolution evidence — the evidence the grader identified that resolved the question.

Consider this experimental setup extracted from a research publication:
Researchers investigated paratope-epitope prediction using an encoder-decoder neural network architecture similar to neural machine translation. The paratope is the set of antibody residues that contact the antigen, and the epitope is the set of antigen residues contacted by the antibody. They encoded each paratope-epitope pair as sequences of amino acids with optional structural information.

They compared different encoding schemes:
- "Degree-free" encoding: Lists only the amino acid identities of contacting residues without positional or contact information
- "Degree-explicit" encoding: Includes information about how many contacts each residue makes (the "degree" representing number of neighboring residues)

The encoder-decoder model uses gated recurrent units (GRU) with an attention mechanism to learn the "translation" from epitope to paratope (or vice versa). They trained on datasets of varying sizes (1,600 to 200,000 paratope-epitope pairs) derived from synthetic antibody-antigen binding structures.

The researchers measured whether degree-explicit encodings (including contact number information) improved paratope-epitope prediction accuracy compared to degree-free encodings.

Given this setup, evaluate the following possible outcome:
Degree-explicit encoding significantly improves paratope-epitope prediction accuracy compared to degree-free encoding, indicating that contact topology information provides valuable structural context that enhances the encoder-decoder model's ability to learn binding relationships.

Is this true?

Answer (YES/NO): YES